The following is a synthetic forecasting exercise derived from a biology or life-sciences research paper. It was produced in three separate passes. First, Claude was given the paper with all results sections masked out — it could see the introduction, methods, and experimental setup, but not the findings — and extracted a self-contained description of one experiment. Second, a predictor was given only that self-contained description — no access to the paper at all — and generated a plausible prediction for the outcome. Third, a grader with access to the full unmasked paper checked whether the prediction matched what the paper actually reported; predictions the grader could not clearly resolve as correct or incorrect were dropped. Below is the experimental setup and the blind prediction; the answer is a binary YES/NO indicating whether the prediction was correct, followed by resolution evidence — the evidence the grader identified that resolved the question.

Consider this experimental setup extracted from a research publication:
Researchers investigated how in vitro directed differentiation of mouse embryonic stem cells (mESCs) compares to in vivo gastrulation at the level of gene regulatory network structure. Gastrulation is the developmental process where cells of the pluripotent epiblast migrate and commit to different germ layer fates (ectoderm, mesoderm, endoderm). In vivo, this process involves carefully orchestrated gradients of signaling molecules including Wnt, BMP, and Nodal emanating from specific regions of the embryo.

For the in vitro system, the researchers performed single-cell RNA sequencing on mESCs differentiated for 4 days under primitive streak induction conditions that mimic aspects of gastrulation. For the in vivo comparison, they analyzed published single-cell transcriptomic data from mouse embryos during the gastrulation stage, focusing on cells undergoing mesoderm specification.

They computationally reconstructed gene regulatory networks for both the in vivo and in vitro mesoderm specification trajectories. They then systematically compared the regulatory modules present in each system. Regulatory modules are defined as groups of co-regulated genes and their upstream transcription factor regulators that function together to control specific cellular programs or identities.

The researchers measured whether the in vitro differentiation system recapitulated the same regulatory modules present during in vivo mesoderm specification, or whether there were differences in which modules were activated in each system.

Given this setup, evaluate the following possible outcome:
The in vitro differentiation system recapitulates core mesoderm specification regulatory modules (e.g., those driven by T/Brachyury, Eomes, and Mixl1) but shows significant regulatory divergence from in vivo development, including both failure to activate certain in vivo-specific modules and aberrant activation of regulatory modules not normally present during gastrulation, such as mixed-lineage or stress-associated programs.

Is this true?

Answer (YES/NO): YES